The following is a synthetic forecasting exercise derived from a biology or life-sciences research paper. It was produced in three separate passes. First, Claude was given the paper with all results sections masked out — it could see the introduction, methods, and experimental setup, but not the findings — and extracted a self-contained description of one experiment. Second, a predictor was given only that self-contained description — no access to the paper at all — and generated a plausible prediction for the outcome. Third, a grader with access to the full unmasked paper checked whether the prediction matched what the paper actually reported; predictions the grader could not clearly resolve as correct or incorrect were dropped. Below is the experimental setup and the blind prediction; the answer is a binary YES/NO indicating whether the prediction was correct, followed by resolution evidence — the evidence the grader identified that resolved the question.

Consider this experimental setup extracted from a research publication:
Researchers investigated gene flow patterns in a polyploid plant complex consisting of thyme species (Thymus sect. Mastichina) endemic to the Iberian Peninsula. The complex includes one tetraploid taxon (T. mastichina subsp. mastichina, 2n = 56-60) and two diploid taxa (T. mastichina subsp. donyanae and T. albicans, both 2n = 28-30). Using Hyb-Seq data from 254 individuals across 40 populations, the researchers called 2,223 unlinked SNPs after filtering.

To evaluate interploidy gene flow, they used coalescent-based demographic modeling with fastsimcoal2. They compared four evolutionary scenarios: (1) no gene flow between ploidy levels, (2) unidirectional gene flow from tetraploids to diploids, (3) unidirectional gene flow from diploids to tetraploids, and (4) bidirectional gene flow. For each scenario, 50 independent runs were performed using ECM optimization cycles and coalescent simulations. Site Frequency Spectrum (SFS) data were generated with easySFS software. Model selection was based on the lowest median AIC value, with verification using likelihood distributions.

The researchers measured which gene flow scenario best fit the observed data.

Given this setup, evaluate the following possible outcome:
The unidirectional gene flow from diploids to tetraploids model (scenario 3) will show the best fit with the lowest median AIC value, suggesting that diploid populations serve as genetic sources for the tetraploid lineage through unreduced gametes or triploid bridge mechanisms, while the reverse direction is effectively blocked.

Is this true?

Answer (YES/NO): NO